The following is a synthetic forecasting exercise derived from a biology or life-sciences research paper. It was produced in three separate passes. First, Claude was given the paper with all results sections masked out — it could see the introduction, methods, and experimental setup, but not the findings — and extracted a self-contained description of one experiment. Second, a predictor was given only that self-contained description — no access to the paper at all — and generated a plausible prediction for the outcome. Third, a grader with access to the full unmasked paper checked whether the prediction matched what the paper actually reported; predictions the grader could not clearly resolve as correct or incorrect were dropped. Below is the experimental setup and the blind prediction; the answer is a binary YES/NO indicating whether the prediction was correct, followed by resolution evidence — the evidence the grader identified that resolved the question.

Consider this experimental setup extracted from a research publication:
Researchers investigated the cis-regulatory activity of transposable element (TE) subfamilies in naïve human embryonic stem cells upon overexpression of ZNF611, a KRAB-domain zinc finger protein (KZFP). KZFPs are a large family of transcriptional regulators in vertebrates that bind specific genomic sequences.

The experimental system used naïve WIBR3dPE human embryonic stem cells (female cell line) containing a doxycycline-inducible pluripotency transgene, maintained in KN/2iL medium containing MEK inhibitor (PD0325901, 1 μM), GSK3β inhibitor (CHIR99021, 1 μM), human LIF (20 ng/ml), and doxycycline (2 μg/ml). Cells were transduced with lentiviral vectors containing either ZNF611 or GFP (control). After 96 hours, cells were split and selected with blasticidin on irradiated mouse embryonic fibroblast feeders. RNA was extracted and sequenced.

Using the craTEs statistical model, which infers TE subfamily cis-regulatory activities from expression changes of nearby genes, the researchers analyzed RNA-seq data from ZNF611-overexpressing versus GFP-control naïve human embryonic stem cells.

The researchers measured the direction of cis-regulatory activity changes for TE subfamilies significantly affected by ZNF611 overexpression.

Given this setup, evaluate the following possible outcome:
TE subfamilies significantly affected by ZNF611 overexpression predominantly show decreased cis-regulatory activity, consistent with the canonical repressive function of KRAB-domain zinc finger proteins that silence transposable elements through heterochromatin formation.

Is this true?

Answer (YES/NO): YES